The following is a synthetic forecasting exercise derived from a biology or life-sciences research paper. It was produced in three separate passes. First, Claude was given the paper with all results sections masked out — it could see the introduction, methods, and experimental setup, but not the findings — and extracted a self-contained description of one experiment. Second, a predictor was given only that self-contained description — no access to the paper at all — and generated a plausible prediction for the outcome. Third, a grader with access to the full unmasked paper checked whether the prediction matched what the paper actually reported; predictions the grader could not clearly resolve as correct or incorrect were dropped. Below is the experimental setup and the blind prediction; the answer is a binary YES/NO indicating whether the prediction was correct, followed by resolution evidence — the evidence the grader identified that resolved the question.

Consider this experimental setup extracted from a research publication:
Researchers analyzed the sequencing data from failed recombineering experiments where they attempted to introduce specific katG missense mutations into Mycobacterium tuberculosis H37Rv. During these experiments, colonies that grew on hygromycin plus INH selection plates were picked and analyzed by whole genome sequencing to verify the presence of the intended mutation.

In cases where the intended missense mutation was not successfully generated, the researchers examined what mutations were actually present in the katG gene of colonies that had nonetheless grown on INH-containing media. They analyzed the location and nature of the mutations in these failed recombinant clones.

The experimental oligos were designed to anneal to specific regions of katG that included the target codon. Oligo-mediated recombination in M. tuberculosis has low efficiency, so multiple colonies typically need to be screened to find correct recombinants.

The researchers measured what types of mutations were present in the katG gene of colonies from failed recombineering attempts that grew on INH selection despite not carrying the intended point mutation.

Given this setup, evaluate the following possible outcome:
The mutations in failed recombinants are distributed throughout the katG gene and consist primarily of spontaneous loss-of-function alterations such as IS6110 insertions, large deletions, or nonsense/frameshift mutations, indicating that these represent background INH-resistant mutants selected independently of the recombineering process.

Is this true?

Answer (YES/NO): NO